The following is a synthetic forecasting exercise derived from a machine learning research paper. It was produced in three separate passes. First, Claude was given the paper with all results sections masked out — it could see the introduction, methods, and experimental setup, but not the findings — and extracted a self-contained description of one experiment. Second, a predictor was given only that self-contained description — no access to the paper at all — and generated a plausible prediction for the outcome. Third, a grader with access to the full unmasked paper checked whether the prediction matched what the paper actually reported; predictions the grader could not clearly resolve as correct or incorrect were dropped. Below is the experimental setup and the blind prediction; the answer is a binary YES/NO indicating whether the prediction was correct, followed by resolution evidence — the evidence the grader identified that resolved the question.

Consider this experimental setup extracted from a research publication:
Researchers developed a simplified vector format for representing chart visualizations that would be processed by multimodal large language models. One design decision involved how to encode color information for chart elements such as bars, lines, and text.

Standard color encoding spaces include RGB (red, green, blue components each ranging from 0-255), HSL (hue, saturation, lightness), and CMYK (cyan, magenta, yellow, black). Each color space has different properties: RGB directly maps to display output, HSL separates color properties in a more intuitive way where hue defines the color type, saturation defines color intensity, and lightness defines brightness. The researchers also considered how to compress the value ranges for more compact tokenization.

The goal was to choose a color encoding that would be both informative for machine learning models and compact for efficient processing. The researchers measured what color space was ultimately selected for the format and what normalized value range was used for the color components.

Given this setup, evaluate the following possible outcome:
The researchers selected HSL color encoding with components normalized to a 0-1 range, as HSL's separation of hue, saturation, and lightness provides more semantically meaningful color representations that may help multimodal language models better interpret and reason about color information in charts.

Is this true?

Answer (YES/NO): NO